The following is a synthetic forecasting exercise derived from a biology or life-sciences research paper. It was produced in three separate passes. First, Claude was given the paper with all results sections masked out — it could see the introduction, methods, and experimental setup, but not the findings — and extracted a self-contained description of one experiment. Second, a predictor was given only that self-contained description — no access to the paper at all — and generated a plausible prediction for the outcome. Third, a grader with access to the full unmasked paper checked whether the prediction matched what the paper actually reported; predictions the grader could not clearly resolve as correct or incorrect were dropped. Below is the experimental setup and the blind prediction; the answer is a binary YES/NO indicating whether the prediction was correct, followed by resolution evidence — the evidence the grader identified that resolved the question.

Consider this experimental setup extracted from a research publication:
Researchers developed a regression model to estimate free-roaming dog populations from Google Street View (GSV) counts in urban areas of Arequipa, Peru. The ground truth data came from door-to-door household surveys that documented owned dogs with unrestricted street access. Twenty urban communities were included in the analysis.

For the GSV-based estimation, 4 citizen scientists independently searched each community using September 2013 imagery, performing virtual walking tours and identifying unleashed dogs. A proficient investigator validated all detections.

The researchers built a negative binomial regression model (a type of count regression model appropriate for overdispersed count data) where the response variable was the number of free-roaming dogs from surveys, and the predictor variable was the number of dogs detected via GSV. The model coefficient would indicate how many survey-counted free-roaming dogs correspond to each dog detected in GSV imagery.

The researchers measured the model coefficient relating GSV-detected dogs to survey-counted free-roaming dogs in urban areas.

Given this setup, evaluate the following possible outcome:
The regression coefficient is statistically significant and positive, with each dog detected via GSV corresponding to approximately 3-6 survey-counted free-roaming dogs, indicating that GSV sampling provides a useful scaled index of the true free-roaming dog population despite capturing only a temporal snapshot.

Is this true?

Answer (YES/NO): NO